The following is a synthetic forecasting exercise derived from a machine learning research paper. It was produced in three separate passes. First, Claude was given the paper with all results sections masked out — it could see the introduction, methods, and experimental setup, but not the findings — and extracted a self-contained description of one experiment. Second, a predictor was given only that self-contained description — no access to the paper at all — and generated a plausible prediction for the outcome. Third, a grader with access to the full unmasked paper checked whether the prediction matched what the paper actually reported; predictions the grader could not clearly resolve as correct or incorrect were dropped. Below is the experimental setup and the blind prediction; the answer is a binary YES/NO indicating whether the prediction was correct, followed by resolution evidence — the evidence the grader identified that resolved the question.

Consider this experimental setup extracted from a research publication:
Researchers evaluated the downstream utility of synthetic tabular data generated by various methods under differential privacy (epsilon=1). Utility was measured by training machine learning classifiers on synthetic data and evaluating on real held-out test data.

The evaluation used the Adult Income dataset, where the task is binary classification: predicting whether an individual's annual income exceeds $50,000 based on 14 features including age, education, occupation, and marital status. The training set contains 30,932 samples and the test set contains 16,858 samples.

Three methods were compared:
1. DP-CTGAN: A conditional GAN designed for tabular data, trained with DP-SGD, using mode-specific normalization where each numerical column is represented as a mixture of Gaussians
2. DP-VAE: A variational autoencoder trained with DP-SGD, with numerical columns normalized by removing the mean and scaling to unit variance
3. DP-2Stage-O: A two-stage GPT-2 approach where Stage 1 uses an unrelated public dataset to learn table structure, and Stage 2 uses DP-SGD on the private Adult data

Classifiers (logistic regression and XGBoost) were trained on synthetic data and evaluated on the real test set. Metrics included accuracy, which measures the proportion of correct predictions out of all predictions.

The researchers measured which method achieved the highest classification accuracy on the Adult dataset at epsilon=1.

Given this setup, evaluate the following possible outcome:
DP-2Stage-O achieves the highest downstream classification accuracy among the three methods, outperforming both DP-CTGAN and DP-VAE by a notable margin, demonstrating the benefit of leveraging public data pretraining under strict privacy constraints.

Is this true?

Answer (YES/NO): NO